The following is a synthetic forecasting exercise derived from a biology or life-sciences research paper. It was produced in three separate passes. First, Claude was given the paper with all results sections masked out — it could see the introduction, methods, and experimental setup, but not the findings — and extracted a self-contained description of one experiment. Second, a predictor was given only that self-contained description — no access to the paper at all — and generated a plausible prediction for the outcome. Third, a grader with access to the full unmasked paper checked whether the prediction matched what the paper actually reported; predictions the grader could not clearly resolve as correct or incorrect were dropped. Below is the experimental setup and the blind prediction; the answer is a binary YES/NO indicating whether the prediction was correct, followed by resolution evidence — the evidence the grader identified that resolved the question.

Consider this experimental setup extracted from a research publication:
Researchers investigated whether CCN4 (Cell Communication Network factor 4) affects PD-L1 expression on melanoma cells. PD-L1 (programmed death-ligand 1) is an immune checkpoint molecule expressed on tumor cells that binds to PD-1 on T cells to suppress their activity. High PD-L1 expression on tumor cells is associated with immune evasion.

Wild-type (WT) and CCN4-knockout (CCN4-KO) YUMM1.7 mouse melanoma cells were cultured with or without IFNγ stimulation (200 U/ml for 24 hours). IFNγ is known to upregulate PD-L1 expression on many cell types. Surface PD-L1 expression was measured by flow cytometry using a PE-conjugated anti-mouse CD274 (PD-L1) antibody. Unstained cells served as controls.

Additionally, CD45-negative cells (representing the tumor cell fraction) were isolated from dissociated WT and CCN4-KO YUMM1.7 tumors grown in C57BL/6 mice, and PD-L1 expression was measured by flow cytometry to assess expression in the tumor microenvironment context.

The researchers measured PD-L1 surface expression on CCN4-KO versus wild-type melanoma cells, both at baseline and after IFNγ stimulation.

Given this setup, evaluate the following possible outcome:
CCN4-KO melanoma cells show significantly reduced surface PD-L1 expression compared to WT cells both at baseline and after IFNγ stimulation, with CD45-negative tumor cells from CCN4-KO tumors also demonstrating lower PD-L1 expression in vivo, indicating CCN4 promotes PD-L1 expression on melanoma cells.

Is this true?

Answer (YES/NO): NO